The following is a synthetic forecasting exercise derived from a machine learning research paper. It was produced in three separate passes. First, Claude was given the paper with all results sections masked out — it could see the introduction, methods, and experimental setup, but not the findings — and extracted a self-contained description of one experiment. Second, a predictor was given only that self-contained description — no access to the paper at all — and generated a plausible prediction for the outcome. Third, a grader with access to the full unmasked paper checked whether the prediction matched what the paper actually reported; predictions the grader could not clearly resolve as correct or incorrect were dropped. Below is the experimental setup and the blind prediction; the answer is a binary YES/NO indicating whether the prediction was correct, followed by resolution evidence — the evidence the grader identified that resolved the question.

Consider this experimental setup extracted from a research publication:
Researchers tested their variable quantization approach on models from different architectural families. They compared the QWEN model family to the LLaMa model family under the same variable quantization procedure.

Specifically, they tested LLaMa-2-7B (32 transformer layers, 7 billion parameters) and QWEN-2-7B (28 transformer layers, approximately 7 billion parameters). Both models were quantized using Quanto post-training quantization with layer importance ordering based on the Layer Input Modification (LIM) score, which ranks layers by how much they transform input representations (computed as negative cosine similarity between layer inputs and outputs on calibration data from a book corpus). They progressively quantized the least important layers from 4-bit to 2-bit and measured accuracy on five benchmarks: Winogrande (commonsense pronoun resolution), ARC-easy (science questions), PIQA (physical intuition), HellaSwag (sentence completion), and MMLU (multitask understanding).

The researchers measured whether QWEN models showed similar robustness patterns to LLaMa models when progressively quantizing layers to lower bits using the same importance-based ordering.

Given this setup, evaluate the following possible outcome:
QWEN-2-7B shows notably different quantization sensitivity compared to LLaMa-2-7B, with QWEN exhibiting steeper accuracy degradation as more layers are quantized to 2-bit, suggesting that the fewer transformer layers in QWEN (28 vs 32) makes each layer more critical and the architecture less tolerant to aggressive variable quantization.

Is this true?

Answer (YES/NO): YES